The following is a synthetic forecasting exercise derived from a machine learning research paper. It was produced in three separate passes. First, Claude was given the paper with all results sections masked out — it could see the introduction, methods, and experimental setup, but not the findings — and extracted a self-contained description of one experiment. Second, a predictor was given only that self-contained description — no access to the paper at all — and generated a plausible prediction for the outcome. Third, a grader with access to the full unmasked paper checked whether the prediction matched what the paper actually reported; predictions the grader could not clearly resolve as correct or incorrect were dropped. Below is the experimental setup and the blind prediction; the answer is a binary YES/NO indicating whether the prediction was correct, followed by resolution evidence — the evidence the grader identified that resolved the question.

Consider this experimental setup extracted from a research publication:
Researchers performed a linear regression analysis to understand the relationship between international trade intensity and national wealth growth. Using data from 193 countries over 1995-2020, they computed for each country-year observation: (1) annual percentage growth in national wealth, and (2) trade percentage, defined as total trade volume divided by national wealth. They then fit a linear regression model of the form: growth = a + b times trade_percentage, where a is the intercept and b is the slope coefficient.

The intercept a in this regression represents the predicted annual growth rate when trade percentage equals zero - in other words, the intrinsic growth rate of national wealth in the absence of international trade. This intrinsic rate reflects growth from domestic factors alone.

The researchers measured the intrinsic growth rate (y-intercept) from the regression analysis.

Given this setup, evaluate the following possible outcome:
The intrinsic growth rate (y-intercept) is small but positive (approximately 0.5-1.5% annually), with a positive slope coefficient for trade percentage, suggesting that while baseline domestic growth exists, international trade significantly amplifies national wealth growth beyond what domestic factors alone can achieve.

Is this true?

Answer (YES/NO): NO